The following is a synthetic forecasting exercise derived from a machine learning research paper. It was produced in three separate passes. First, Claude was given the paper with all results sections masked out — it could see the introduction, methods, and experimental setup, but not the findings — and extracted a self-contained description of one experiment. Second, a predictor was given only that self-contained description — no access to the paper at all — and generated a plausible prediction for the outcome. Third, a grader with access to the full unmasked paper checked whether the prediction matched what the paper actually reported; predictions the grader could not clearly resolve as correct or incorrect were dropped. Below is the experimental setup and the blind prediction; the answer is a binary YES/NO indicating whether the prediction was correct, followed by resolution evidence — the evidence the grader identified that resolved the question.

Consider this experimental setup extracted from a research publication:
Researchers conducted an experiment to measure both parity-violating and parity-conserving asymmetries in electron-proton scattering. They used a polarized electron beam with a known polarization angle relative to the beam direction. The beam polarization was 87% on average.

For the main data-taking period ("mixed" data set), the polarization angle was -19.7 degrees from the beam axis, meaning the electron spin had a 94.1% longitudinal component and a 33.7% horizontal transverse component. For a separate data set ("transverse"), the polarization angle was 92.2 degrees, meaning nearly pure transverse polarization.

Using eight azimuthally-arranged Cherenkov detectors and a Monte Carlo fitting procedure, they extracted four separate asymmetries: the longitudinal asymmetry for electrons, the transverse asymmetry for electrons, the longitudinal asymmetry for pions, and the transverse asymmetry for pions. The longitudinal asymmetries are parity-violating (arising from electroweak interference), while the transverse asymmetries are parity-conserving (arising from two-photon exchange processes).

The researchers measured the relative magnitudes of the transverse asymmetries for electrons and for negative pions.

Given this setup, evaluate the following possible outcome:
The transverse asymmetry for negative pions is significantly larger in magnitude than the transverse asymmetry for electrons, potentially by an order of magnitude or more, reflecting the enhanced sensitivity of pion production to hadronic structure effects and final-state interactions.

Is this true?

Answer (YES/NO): NO